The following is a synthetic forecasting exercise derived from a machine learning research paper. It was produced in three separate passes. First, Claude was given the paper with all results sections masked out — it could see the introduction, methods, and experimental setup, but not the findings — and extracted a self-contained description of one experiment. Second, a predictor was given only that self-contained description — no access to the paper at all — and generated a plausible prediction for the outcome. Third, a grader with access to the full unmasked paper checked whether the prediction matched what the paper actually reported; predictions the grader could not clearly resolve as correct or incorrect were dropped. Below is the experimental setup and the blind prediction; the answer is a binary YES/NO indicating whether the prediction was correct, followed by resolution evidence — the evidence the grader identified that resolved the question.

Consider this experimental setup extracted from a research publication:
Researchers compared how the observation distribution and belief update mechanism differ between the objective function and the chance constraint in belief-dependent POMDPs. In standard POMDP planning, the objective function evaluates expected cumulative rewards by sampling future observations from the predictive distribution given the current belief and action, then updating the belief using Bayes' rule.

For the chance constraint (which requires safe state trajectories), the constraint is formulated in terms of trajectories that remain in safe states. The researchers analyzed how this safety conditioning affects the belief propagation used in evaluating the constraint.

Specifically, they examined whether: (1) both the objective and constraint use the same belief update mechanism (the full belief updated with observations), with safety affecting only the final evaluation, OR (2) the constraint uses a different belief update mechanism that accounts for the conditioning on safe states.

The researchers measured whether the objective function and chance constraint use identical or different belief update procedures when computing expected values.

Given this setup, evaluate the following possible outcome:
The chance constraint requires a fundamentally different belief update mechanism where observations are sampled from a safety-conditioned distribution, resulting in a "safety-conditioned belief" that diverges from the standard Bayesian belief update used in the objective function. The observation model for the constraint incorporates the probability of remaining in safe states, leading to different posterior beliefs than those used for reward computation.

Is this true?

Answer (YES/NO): YES